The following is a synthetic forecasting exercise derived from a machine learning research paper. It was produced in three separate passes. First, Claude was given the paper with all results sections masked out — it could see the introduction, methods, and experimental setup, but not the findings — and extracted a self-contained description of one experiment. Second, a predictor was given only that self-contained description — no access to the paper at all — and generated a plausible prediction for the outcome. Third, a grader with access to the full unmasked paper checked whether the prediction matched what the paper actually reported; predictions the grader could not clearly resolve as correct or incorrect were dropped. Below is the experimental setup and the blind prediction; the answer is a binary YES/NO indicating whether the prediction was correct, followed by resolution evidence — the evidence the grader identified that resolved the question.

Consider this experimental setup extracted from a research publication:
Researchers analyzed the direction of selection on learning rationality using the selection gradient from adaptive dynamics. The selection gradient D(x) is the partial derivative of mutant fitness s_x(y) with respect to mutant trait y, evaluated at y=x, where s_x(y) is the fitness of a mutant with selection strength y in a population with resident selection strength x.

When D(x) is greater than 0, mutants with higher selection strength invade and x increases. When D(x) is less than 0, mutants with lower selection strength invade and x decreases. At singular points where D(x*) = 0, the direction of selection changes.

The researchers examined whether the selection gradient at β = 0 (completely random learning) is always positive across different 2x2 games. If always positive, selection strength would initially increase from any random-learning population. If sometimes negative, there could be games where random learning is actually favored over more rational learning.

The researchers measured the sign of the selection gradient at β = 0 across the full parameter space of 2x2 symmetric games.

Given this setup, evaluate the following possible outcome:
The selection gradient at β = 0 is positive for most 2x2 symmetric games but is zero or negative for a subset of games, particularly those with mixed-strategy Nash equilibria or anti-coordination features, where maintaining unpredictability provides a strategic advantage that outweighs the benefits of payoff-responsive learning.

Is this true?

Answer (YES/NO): NO